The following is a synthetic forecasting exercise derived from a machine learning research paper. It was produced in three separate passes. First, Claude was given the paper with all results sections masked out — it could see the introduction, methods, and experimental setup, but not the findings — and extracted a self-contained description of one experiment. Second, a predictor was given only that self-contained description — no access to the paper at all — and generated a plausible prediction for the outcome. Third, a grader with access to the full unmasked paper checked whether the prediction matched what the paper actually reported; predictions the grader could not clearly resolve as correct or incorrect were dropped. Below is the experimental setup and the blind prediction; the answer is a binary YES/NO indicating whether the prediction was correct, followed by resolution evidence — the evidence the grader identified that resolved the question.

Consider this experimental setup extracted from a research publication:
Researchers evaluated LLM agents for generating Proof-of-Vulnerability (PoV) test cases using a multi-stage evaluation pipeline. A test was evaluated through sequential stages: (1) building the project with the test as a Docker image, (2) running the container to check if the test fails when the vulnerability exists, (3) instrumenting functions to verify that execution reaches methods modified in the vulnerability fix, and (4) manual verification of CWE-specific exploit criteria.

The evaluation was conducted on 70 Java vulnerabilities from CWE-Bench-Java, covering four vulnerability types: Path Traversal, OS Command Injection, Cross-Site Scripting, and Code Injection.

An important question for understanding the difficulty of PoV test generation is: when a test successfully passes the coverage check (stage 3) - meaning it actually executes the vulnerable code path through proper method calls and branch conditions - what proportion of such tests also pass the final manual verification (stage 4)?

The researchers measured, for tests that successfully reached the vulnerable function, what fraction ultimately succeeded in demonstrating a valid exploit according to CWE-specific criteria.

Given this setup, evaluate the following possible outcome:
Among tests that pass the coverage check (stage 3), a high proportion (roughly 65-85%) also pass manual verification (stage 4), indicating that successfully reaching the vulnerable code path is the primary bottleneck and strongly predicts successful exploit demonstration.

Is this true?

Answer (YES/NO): NO